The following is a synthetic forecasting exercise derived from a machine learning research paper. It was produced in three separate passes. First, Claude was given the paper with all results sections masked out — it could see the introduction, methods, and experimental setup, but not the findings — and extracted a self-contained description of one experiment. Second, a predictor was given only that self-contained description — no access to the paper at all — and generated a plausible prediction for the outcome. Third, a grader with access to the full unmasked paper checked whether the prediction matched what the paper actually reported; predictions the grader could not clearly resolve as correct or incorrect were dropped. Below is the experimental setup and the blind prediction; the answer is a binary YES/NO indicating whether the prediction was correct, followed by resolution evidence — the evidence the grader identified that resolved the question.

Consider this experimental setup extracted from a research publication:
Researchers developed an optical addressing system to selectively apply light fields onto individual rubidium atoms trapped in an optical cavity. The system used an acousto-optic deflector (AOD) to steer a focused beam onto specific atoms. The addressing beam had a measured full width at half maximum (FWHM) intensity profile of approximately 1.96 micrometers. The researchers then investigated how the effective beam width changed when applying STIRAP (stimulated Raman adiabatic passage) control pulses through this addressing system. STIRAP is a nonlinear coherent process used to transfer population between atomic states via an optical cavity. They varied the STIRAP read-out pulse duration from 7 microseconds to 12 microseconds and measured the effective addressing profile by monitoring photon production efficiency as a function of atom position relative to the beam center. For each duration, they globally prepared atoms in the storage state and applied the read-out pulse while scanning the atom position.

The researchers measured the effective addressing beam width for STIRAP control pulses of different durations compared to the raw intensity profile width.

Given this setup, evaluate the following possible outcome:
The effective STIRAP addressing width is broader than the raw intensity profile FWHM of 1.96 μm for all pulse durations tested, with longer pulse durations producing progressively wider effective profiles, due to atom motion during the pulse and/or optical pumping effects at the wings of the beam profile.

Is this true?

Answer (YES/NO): YES